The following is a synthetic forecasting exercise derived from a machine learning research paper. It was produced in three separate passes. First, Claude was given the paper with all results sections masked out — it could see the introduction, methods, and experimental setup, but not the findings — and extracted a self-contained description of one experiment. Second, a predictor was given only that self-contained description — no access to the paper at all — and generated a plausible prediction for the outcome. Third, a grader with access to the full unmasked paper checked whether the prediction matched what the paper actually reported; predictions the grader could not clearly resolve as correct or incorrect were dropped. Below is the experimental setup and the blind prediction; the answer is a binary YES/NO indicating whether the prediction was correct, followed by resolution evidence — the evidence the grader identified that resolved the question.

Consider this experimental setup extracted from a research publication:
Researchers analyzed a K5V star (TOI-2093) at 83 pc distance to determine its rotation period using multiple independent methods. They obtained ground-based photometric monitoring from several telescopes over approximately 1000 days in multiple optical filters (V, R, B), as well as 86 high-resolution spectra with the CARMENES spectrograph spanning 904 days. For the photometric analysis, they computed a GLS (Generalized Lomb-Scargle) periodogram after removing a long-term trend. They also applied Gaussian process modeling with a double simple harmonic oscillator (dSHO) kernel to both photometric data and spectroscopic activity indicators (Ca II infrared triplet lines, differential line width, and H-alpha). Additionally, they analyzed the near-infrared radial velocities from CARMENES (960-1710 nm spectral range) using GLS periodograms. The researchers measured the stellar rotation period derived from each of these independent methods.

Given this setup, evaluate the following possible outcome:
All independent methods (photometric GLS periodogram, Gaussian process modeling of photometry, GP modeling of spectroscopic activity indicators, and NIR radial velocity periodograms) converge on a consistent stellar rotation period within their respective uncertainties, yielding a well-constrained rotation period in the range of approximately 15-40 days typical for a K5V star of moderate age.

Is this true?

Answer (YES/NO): NO